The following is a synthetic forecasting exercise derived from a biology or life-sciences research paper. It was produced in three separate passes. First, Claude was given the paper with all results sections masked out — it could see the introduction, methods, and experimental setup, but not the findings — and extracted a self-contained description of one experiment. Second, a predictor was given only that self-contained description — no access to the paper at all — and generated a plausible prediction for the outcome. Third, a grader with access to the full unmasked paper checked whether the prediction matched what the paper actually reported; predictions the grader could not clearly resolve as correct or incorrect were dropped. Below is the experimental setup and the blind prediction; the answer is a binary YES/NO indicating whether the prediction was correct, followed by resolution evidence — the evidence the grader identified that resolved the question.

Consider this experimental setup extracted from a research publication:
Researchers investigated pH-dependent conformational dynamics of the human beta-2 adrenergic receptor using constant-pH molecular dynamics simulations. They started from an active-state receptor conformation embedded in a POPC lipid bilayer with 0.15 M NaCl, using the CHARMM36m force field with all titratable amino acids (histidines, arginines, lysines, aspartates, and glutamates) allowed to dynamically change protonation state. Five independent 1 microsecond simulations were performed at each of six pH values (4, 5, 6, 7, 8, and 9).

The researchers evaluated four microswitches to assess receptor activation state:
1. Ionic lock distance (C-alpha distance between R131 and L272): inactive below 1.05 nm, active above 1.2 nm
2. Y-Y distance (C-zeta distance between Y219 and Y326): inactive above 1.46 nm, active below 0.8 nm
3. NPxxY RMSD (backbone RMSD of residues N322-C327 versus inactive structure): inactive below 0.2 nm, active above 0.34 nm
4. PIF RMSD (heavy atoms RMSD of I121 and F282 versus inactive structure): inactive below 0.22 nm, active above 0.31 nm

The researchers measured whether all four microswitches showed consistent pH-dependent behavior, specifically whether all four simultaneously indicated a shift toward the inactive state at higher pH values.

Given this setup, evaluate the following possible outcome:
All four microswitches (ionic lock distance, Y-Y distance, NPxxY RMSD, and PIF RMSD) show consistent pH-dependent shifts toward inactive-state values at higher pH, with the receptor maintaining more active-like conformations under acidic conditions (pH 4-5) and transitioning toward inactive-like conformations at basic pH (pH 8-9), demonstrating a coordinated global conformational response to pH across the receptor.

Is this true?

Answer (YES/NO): NO